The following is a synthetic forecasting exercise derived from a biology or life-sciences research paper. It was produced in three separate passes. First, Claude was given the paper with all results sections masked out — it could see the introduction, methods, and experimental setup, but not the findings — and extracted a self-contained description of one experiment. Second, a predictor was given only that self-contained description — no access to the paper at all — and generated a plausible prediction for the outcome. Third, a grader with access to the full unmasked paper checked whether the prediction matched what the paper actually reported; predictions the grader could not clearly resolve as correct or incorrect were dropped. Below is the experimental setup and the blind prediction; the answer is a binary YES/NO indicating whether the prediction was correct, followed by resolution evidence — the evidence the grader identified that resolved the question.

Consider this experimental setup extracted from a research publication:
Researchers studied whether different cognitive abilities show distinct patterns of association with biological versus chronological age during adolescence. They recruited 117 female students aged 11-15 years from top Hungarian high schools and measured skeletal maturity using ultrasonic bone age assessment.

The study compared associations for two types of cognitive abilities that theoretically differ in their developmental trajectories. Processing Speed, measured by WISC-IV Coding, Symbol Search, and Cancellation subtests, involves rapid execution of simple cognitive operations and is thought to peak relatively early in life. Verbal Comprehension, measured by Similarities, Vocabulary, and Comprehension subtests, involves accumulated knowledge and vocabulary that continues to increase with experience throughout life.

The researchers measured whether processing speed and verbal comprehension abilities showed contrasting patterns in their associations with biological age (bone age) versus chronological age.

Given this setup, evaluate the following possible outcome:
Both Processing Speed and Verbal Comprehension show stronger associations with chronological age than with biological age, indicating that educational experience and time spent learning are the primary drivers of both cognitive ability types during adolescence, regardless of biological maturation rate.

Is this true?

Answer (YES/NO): NO